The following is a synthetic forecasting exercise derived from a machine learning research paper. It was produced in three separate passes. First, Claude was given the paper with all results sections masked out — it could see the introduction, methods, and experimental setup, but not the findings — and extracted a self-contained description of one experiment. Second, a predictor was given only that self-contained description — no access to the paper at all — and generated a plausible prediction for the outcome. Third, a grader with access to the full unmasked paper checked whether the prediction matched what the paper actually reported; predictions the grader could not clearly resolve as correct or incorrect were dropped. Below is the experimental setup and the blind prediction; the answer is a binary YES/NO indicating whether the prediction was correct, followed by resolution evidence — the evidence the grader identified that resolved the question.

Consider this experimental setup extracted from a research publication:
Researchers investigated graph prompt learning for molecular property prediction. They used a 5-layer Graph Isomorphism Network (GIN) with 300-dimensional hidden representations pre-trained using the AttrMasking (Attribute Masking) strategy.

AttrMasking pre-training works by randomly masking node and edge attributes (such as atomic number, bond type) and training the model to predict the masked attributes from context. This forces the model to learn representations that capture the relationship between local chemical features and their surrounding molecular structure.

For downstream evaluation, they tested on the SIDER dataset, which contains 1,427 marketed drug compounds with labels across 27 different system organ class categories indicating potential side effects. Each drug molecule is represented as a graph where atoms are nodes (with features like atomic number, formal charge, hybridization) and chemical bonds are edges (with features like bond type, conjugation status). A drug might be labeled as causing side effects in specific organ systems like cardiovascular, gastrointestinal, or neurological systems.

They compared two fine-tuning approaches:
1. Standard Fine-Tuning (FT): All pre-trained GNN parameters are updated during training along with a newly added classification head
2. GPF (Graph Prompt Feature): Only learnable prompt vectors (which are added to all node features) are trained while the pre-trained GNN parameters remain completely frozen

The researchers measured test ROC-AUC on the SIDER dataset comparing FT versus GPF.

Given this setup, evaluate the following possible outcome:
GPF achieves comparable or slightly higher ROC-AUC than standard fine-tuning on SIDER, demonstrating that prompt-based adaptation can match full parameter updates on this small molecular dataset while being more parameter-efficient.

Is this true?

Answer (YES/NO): NO